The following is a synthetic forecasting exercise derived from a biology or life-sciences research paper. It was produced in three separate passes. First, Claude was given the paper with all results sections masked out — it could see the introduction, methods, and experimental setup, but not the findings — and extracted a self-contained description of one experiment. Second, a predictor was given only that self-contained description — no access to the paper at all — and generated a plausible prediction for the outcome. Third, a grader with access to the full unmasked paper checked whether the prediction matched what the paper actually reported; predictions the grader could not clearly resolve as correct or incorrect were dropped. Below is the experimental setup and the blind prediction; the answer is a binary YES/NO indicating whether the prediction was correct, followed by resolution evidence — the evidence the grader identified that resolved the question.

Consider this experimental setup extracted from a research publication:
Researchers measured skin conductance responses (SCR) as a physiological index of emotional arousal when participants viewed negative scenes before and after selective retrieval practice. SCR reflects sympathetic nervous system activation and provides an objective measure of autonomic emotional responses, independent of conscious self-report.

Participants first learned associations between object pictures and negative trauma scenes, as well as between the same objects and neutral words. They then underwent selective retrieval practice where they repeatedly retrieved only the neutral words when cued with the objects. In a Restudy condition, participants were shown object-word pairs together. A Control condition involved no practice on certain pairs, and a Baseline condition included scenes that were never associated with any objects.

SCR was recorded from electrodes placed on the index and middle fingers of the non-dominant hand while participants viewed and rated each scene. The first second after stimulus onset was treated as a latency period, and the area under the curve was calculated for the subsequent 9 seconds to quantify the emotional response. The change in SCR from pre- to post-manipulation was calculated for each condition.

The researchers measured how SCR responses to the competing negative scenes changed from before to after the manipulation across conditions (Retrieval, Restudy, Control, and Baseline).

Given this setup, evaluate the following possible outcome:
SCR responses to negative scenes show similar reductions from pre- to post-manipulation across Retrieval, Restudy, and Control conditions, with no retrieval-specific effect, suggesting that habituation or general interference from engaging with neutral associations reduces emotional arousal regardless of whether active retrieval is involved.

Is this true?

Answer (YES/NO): NO